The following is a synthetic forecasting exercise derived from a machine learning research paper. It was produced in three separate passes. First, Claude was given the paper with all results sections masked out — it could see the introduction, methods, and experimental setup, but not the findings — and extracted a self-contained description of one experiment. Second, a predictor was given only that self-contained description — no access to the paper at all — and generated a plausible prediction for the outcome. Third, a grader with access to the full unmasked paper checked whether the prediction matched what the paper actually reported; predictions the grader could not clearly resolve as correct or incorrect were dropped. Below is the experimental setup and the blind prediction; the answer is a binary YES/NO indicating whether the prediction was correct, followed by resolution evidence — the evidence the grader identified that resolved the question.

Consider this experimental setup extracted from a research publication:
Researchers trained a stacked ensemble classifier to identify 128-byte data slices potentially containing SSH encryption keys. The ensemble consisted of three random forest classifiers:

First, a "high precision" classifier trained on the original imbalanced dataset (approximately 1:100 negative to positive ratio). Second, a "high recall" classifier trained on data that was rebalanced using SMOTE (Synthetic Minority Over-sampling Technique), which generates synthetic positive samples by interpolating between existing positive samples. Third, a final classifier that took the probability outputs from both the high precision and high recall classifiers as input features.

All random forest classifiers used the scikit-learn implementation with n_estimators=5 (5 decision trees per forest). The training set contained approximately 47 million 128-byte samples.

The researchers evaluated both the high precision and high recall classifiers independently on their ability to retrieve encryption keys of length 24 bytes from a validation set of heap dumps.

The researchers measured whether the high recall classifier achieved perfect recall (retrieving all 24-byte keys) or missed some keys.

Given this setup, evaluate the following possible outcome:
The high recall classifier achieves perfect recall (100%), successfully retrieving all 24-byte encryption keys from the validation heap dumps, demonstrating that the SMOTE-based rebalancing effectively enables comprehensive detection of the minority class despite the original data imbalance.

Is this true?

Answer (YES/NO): YES